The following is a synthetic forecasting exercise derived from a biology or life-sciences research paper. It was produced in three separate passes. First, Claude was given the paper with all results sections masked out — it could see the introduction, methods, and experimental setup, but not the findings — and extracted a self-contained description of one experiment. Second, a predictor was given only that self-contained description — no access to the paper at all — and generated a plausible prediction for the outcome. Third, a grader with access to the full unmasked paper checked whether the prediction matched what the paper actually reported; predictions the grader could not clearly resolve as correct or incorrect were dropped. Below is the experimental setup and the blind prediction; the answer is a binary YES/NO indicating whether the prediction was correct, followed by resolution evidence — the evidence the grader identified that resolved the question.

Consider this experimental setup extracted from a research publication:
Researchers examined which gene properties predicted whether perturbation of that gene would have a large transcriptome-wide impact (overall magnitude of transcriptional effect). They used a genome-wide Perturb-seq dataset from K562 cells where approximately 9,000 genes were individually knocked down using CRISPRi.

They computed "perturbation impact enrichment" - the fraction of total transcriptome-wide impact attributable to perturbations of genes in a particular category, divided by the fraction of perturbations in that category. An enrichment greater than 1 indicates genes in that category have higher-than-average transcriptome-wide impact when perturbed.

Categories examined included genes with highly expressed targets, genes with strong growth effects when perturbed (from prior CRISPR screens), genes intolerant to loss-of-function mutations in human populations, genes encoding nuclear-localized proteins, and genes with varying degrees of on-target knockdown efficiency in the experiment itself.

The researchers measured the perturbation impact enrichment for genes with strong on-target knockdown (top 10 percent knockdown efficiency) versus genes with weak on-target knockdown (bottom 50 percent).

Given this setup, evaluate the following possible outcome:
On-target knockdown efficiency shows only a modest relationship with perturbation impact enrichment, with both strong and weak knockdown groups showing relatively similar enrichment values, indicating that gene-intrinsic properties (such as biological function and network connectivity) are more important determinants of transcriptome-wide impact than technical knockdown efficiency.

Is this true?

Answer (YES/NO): YES